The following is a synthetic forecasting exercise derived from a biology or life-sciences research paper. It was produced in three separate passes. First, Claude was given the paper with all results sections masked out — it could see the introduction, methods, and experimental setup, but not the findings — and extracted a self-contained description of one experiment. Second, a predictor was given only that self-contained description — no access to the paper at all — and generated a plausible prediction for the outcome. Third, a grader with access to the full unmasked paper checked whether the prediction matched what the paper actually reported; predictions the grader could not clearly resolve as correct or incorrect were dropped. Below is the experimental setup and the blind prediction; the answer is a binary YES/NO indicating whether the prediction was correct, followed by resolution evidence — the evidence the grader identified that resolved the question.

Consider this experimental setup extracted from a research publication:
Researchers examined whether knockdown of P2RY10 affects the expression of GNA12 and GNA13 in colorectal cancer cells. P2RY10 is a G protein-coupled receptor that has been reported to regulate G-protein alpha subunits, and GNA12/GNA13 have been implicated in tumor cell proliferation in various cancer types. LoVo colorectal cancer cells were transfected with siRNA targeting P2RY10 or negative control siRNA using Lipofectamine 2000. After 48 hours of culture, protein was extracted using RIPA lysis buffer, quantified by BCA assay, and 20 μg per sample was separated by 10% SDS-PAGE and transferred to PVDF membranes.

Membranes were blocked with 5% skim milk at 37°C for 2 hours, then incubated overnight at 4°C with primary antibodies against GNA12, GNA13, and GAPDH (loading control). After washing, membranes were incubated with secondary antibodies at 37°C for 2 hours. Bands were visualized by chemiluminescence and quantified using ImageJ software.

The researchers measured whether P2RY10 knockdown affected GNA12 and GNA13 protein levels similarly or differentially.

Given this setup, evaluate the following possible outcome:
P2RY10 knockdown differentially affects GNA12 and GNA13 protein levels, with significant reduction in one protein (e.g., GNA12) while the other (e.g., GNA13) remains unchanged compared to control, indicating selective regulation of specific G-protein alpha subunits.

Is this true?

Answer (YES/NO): NO